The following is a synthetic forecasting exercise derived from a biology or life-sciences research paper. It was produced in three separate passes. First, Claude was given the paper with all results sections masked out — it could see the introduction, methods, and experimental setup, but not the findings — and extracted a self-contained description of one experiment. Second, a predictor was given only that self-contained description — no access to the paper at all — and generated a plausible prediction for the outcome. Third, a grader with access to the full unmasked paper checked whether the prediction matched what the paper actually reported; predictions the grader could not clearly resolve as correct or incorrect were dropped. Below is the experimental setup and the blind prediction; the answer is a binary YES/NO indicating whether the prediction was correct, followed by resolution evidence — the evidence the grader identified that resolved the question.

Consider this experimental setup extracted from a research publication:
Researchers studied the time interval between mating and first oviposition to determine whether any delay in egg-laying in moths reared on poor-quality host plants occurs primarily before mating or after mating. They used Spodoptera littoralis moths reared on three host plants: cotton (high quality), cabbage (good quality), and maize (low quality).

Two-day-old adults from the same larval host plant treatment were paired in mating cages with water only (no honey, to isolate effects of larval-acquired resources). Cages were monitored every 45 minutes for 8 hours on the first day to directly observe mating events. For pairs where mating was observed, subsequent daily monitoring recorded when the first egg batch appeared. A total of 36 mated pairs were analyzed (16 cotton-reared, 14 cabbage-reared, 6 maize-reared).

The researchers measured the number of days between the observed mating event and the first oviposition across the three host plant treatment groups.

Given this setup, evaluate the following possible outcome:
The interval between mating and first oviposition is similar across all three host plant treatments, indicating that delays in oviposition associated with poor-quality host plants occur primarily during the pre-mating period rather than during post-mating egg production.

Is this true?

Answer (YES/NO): YES